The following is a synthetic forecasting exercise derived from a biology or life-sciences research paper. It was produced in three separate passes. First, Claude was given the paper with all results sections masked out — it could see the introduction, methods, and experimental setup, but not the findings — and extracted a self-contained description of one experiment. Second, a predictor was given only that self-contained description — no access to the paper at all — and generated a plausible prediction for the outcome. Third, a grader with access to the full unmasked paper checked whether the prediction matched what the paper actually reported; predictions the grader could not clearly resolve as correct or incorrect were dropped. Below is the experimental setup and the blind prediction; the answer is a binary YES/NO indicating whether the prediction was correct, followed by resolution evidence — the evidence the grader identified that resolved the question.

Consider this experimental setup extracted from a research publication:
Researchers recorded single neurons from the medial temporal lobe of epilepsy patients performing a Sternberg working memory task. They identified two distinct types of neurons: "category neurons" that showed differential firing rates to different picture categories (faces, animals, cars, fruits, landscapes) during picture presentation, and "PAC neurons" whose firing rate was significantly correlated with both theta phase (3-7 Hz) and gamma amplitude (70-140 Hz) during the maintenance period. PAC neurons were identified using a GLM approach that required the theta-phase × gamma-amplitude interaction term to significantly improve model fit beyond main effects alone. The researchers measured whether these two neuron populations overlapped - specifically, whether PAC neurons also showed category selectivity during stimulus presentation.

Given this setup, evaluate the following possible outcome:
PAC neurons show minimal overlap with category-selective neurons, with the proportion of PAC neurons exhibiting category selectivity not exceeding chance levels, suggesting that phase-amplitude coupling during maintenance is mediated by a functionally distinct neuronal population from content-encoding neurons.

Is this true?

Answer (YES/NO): YES